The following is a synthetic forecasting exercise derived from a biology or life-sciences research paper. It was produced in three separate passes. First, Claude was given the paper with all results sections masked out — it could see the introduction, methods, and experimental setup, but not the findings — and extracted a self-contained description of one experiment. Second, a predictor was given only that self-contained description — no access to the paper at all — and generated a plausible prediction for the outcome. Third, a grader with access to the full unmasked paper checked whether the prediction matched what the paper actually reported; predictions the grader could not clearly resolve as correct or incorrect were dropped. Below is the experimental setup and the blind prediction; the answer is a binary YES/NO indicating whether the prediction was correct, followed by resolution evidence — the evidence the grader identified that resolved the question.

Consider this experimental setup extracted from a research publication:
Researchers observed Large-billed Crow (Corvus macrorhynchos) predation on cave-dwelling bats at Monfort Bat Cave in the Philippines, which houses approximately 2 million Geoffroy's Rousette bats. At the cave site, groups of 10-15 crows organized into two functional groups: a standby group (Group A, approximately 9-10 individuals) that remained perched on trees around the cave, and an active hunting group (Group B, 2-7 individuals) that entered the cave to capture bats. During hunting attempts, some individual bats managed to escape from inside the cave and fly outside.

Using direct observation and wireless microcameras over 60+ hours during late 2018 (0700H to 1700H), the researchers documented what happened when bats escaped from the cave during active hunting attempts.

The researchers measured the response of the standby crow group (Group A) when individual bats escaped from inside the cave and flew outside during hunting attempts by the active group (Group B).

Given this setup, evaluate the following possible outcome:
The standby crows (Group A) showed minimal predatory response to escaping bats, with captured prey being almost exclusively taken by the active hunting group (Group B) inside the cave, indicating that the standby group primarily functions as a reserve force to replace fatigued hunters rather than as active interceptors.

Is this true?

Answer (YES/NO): NO